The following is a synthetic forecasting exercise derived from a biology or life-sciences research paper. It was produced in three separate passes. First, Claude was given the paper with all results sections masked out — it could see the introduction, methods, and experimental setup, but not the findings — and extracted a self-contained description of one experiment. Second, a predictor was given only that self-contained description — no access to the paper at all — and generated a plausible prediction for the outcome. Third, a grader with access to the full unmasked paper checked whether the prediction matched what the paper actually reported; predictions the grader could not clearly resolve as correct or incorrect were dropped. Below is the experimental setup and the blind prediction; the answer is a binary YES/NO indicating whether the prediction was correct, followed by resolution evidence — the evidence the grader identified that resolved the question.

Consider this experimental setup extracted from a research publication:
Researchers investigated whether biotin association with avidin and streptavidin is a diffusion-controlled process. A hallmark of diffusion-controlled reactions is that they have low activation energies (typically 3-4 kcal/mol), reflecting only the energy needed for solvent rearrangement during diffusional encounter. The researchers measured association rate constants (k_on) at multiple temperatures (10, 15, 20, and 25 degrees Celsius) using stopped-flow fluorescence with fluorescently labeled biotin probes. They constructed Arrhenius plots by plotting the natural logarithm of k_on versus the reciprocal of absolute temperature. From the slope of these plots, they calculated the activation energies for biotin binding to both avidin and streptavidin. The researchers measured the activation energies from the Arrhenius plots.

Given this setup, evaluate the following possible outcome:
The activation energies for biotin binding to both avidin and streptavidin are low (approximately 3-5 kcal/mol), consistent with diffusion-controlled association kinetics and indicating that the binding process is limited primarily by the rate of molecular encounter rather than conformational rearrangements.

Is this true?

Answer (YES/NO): NO